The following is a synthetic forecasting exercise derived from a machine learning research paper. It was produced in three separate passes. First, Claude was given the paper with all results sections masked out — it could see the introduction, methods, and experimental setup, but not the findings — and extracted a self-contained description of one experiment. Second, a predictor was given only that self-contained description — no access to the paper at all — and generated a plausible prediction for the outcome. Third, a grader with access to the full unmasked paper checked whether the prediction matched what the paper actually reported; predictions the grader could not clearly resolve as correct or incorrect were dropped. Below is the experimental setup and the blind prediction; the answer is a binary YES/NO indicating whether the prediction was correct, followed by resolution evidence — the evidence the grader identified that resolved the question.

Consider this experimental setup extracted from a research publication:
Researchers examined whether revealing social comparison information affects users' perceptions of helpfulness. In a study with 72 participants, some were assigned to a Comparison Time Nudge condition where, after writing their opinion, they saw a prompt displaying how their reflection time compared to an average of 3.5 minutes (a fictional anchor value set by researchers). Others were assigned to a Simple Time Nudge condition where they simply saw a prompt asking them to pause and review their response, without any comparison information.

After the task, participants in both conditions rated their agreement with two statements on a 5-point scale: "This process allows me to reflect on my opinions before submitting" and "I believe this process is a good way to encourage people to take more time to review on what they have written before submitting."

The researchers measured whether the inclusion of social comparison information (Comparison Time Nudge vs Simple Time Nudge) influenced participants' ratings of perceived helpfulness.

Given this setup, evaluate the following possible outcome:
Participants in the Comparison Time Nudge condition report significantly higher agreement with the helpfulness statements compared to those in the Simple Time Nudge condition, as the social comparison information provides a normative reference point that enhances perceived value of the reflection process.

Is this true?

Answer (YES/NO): NO